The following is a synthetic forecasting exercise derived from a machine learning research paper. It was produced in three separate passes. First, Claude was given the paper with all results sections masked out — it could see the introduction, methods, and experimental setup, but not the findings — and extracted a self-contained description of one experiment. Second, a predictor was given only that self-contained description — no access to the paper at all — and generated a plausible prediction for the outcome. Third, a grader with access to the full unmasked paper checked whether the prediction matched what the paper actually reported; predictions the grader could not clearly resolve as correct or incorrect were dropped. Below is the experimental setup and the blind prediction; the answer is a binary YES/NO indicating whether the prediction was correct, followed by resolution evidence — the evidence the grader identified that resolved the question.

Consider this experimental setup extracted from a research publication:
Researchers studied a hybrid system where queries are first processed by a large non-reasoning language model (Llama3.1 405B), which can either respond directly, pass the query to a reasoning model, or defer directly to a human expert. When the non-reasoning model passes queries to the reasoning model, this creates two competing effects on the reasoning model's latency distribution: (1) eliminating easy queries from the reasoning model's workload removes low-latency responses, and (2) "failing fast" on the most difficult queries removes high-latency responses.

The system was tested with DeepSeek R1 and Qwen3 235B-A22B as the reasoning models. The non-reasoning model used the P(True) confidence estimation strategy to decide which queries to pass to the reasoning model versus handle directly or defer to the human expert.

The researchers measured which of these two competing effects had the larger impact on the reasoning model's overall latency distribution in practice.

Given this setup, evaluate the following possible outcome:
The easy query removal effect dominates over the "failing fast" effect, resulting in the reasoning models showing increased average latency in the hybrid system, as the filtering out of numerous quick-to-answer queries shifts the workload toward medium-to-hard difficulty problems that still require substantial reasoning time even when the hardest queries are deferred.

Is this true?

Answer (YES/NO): YES